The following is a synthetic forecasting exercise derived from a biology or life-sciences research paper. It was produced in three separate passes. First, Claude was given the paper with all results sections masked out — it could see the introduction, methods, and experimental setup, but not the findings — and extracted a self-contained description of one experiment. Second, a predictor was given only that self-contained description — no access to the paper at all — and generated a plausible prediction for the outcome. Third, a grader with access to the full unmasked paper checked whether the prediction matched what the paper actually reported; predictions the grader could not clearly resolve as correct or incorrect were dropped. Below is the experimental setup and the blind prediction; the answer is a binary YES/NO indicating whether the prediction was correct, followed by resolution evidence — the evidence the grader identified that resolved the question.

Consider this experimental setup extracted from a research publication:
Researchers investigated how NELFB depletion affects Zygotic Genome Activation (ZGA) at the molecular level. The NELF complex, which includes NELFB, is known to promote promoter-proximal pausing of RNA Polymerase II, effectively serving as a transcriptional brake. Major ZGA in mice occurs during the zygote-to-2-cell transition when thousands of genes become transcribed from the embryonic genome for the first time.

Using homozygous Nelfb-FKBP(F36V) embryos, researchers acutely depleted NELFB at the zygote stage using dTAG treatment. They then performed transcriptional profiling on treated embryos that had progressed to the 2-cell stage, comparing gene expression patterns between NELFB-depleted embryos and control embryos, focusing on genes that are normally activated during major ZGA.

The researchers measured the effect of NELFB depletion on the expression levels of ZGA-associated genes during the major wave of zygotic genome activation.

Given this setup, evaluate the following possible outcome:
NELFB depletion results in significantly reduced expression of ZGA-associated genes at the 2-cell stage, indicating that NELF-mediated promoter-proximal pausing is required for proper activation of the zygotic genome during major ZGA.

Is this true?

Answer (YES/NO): NO